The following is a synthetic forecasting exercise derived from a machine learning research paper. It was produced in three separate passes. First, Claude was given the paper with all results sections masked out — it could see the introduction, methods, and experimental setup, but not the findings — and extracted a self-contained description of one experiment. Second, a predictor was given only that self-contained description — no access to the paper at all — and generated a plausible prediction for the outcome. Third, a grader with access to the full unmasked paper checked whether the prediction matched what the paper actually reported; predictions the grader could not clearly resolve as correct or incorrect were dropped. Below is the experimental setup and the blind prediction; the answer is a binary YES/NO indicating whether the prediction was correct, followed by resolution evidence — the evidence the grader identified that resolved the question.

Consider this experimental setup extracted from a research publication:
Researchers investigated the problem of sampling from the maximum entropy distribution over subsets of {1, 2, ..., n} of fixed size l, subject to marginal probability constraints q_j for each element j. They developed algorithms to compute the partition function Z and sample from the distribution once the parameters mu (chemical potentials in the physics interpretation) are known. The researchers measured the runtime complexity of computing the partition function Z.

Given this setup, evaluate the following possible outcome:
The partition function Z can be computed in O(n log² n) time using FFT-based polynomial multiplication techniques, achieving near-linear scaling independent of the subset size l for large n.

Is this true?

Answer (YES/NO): NO